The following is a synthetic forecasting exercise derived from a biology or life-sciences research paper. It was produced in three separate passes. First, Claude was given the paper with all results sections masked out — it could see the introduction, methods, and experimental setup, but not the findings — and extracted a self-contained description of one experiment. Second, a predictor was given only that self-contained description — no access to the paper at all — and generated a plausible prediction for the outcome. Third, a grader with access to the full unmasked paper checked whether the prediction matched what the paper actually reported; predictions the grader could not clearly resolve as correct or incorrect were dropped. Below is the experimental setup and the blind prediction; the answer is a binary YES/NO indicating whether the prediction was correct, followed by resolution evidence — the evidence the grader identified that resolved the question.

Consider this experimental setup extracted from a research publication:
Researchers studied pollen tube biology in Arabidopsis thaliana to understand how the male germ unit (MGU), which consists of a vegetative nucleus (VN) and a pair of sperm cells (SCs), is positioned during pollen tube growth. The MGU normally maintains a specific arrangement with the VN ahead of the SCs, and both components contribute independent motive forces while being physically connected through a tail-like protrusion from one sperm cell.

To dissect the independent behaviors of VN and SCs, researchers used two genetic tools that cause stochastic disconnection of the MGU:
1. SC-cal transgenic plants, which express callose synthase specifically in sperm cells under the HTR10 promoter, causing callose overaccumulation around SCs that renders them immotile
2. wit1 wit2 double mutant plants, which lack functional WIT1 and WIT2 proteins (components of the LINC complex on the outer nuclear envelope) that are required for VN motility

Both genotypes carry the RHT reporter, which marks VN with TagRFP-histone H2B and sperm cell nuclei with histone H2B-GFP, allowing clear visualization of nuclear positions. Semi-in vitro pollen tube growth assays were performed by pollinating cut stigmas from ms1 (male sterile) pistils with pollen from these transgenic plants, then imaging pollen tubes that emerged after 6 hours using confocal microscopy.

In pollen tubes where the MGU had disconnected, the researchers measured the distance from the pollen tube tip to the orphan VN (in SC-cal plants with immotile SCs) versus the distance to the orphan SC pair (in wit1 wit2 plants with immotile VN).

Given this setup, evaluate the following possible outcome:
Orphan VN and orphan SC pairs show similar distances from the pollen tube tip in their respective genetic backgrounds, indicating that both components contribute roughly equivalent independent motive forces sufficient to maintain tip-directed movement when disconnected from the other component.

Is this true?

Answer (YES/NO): NO